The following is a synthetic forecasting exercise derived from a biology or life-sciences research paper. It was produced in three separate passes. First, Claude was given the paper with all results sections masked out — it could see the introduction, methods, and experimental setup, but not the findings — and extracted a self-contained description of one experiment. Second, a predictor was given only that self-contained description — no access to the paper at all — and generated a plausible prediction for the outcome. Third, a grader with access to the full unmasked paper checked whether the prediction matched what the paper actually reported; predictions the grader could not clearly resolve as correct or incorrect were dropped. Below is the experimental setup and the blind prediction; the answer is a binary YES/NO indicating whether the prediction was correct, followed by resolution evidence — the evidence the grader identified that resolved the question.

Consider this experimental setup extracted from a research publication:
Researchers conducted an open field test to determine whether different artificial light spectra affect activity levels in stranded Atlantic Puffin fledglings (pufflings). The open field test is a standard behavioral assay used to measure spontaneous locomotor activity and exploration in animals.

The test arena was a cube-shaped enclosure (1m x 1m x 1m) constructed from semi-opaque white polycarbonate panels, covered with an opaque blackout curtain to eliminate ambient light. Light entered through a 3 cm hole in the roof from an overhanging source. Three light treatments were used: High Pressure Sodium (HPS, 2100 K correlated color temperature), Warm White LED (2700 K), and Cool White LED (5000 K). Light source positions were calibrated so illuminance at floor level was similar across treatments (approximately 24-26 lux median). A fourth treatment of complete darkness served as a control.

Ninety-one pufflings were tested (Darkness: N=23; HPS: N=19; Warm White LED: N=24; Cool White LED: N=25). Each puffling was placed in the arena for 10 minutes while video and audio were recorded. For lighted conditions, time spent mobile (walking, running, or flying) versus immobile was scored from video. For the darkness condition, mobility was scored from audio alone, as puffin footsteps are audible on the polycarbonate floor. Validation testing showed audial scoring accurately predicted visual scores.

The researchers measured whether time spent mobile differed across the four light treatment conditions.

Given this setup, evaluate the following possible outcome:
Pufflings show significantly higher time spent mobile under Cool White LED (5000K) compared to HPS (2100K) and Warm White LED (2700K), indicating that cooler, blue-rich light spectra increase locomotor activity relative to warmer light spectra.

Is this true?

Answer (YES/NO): NO